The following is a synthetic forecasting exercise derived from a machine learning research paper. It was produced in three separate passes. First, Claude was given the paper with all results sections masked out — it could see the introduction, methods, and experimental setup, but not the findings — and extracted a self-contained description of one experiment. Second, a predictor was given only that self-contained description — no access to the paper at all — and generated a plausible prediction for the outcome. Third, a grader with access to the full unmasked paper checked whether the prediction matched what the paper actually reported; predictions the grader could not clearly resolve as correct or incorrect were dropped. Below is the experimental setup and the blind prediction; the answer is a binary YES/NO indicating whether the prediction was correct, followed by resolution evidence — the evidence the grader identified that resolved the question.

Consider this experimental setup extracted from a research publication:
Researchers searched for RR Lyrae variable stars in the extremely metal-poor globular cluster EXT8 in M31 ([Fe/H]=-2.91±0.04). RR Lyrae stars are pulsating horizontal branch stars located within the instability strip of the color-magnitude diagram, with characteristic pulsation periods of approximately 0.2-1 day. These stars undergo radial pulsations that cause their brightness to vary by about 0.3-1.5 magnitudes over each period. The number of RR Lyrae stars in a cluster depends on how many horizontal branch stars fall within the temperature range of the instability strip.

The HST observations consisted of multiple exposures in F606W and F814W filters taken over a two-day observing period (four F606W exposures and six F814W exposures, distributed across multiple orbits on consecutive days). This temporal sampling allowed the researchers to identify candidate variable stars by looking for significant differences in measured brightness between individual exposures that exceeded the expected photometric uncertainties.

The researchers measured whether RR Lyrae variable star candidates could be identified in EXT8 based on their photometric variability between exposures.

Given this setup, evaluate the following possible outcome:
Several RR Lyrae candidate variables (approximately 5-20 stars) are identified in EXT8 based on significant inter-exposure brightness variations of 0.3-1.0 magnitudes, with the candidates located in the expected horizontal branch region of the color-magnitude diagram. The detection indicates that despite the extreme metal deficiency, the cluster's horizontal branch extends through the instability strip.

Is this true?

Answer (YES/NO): NO